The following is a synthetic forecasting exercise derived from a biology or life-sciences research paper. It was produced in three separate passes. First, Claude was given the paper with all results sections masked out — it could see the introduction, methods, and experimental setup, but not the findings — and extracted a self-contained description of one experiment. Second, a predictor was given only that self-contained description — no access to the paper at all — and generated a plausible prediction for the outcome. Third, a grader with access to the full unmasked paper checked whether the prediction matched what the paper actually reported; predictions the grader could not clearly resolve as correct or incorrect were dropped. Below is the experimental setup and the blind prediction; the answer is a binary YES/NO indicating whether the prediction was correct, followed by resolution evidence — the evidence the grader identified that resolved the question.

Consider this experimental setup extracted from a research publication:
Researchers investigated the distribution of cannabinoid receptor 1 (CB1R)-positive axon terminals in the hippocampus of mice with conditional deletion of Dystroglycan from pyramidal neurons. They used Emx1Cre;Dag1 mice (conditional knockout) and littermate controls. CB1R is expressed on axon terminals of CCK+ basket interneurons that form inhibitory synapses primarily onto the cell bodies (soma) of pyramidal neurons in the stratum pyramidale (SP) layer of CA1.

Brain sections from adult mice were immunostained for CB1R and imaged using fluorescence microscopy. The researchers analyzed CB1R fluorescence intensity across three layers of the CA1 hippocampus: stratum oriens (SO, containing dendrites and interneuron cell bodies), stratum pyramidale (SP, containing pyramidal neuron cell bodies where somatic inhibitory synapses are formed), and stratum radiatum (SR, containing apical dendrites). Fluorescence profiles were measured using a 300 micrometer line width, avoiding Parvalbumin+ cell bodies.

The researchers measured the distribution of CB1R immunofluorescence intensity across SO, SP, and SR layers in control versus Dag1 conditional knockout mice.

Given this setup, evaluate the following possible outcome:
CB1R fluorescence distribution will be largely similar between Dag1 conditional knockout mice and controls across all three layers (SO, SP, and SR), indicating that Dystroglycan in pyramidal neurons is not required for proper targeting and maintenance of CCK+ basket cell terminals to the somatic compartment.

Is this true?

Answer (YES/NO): NO